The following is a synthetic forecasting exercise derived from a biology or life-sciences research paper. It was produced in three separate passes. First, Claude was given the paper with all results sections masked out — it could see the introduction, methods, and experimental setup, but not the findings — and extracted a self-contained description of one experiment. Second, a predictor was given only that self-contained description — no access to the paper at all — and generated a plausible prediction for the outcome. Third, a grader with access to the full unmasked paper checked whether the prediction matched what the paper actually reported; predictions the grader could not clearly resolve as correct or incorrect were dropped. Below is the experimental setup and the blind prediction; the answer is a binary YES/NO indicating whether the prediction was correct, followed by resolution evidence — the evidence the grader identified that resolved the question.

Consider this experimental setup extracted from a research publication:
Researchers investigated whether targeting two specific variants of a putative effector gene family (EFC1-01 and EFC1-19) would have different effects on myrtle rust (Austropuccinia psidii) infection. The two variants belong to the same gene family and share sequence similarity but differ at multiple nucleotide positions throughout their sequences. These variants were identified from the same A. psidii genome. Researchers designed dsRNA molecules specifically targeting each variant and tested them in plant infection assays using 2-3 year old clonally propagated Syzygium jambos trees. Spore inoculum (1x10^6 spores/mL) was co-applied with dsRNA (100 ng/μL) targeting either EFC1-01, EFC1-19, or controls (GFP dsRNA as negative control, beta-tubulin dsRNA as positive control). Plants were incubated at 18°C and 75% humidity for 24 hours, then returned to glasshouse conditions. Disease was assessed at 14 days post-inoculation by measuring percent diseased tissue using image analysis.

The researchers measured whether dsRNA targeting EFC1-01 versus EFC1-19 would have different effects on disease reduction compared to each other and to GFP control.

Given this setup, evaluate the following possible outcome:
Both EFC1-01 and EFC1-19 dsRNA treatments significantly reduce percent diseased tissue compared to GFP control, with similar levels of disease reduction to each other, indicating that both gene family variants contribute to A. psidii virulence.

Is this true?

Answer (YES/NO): YES